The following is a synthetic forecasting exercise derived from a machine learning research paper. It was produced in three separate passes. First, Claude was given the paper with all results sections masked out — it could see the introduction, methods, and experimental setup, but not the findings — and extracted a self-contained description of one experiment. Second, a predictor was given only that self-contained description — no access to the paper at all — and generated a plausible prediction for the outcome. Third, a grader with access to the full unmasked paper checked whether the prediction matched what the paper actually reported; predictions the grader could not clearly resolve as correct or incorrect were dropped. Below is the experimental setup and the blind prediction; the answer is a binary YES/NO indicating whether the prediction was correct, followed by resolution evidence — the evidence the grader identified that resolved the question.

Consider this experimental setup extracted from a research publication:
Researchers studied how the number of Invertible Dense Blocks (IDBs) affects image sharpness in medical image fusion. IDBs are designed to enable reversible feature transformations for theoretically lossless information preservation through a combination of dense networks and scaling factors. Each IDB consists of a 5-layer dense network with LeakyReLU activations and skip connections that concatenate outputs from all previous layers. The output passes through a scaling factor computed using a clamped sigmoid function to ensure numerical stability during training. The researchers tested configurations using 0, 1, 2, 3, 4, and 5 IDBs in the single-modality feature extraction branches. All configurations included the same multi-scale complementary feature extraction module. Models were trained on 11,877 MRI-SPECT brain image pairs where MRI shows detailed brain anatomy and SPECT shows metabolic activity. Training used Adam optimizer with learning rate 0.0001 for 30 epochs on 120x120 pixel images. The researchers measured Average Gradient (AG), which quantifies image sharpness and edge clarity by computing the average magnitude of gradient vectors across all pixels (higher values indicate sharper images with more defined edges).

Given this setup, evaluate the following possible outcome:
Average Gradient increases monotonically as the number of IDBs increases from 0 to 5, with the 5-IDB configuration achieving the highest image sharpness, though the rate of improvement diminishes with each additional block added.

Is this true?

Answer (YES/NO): NO